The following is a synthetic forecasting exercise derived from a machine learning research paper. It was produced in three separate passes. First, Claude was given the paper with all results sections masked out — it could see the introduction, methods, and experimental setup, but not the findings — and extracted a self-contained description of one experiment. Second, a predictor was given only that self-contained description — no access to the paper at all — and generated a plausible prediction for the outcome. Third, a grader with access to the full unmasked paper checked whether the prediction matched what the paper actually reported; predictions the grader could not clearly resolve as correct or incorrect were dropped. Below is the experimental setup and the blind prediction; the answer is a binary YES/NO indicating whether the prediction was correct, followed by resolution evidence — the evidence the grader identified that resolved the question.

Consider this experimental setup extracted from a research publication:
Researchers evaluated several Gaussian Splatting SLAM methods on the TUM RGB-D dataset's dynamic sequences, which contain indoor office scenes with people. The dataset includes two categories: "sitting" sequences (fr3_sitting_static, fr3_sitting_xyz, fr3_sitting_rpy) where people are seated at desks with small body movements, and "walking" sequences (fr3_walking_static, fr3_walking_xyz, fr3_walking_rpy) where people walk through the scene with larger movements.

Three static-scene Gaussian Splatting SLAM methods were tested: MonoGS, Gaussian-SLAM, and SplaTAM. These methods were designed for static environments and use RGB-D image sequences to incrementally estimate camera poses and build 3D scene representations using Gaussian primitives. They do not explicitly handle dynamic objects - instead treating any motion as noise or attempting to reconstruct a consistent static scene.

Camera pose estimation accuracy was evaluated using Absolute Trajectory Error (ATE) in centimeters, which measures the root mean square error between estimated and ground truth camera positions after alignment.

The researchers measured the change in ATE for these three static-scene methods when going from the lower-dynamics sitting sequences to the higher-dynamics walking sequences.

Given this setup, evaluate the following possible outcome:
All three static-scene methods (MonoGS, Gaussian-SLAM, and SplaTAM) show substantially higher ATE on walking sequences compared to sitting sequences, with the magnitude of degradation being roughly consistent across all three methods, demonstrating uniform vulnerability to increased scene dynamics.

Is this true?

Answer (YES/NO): NO